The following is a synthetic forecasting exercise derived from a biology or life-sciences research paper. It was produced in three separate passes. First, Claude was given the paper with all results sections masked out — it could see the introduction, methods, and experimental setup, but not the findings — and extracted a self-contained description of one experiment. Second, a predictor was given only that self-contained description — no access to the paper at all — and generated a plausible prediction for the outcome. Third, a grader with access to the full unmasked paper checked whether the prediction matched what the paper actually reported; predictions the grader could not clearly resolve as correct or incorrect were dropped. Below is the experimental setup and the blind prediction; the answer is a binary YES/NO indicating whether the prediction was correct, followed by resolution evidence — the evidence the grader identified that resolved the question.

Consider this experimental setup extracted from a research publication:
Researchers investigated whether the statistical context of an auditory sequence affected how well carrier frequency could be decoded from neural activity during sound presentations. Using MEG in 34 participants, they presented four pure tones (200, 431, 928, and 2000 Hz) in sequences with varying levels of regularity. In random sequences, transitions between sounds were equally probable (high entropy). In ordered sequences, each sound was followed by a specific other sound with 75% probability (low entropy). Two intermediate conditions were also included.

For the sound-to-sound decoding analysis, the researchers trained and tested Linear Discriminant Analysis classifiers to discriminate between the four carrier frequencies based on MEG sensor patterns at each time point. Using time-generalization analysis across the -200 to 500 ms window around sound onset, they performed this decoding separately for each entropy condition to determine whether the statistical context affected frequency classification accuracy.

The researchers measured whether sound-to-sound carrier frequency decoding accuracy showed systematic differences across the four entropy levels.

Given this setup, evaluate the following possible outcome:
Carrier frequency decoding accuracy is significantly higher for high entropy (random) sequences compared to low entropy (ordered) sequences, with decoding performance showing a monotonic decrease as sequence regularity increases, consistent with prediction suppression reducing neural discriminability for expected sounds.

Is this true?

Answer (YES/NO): NO